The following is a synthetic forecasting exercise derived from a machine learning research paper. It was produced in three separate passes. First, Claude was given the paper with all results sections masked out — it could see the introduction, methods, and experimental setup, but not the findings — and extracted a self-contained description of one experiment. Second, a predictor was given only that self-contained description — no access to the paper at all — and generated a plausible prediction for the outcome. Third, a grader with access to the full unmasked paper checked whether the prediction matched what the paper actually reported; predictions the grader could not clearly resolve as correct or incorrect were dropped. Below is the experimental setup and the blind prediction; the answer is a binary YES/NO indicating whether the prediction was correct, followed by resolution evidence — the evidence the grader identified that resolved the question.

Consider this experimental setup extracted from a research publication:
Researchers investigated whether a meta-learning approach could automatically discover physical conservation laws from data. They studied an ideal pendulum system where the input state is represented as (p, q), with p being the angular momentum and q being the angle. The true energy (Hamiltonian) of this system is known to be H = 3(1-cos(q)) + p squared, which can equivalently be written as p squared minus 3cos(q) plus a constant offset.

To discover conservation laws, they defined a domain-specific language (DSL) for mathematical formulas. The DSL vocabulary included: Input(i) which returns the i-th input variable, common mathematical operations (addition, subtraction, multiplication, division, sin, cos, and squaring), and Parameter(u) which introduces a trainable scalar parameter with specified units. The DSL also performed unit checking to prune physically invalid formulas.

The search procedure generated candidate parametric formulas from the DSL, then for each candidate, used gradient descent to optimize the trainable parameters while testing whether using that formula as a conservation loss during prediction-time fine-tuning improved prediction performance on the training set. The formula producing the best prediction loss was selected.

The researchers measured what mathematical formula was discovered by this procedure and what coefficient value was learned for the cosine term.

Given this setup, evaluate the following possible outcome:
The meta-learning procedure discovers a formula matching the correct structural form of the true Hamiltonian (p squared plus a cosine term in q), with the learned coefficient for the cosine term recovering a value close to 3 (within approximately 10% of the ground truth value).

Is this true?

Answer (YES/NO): YES